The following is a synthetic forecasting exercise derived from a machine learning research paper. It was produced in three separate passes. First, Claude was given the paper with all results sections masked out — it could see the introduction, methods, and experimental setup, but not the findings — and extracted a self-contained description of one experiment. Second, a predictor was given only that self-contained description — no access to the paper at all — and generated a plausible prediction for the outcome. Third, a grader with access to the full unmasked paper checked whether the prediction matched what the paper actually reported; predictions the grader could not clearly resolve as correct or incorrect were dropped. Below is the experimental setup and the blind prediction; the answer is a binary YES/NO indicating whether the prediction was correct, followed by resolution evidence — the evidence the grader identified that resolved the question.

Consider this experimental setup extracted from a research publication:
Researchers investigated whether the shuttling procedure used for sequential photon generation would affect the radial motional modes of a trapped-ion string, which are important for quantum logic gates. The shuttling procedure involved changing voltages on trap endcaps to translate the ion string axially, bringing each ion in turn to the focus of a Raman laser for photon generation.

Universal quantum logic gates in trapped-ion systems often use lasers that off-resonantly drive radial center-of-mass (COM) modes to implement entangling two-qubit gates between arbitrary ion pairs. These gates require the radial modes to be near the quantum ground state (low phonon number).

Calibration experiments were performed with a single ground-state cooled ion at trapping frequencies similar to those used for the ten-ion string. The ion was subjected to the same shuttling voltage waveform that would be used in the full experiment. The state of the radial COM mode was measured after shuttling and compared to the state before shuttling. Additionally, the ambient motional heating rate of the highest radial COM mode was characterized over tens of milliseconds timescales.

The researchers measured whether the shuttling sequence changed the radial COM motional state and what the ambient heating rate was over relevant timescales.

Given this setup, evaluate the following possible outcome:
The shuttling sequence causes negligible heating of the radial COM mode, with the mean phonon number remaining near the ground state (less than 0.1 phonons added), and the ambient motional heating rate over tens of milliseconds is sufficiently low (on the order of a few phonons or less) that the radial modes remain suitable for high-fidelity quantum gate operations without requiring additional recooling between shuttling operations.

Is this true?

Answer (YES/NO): NO